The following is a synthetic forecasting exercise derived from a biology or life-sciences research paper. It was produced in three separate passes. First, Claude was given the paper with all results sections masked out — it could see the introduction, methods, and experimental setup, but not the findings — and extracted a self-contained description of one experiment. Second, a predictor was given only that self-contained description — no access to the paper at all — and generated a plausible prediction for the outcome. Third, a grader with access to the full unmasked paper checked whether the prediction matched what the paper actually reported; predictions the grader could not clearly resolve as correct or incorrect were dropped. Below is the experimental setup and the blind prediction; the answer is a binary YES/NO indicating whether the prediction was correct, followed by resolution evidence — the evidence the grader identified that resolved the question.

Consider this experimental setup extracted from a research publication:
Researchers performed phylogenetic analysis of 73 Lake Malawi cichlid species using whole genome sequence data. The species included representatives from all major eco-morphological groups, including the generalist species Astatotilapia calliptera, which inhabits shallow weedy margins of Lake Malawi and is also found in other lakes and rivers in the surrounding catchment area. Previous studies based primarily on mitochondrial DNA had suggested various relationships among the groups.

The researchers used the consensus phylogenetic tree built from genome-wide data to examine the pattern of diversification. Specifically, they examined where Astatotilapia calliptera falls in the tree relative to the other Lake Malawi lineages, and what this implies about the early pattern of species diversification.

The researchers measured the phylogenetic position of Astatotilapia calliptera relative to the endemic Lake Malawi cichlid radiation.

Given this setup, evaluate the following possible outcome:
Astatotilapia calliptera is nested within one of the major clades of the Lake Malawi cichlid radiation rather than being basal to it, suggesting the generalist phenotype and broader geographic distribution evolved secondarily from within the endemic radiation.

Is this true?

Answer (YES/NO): NO